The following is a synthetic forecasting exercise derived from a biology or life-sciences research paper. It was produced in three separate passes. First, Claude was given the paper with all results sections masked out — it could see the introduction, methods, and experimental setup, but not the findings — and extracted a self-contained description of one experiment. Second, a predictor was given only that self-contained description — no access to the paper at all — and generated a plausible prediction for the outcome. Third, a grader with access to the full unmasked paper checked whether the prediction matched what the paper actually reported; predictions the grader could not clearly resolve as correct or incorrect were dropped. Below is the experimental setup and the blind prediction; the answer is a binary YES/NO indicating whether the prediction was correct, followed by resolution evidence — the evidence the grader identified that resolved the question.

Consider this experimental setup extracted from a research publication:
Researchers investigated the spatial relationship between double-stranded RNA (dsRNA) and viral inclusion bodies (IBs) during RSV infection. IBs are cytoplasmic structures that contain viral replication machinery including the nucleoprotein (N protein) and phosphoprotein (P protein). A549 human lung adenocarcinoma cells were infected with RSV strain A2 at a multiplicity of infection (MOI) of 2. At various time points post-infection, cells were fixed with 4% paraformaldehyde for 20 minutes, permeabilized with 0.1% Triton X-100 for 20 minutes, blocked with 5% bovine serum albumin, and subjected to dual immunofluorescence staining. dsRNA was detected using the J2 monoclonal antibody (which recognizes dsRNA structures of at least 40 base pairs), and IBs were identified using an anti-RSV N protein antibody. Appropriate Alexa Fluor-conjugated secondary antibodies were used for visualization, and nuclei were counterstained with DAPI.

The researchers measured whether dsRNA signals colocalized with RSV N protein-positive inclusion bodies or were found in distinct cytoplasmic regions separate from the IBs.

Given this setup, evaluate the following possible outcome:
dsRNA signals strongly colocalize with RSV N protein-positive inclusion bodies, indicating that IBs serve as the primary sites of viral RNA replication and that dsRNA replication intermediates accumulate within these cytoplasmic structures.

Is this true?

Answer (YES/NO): NO